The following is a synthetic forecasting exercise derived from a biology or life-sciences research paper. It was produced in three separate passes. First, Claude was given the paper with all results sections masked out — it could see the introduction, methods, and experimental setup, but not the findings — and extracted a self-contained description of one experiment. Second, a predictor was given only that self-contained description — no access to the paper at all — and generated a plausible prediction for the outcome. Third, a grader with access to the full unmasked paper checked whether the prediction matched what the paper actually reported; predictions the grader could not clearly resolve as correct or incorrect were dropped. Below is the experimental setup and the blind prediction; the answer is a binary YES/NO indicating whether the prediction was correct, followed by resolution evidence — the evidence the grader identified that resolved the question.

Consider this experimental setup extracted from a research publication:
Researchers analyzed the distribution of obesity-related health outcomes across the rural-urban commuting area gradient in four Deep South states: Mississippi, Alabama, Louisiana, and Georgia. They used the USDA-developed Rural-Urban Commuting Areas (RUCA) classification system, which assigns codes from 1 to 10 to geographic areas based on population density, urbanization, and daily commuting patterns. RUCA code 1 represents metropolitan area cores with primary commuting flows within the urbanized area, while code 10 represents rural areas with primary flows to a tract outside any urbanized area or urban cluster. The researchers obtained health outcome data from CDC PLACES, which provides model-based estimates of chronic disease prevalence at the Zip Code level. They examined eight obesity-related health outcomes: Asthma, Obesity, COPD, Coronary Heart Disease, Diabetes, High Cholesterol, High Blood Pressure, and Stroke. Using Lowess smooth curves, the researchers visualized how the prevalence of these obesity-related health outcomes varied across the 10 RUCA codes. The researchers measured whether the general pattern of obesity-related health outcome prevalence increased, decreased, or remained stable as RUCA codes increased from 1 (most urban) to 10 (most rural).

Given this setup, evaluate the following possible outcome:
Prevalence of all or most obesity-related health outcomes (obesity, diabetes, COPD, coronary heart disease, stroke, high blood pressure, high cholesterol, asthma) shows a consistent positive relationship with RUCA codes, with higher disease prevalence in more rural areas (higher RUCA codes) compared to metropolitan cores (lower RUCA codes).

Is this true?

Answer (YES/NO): NO